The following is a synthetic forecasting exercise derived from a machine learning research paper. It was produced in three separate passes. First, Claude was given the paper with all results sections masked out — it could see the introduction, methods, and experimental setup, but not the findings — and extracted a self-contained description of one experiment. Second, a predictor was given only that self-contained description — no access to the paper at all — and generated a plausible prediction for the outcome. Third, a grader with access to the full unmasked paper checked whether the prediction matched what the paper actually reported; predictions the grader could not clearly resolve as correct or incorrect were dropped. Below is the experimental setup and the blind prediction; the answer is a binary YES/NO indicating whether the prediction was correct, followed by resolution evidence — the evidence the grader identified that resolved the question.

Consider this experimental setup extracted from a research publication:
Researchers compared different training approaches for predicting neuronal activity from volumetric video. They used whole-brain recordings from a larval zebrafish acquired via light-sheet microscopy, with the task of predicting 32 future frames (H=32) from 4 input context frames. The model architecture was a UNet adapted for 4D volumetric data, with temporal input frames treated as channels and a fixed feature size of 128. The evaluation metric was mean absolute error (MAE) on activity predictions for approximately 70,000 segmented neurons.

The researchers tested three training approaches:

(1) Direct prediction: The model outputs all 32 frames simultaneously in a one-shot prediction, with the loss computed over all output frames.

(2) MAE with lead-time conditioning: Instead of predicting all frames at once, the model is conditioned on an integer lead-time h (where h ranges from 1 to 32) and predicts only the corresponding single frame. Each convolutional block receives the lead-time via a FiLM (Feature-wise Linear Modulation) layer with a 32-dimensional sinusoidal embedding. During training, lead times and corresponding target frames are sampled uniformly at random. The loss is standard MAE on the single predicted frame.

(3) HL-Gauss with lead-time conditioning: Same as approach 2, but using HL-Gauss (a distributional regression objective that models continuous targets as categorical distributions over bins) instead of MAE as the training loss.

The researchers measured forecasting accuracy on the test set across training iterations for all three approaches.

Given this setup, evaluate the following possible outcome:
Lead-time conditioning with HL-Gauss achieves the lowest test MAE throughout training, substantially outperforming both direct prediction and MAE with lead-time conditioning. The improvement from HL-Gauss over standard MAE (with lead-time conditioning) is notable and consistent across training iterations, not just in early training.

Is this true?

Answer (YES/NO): NO